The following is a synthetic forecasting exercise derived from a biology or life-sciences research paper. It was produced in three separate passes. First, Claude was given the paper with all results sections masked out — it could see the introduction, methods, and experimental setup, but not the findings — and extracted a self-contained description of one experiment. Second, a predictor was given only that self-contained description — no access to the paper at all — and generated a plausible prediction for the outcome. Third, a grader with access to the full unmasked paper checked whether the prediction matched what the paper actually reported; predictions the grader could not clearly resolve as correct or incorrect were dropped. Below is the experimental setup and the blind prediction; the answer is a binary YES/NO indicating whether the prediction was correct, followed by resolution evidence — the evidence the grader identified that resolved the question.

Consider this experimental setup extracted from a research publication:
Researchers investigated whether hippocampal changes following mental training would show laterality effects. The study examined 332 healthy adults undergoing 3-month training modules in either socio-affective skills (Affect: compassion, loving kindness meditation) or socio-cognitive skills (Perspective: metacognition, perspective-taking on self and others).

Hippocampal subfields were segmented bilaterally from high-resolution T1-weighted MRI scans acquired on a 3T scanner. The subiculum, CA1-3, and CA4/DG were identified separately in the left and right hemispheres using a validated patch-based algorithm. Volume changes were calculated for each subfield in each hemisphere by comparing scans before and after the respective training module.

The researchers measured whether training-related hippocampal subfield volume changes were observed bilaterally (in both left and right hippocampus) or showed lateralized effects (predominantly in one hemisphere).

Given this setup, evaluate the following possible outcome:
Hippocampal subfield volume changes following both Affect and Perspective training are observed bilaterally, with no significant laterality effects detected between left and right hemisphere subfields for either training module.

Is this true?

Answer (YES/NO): NO